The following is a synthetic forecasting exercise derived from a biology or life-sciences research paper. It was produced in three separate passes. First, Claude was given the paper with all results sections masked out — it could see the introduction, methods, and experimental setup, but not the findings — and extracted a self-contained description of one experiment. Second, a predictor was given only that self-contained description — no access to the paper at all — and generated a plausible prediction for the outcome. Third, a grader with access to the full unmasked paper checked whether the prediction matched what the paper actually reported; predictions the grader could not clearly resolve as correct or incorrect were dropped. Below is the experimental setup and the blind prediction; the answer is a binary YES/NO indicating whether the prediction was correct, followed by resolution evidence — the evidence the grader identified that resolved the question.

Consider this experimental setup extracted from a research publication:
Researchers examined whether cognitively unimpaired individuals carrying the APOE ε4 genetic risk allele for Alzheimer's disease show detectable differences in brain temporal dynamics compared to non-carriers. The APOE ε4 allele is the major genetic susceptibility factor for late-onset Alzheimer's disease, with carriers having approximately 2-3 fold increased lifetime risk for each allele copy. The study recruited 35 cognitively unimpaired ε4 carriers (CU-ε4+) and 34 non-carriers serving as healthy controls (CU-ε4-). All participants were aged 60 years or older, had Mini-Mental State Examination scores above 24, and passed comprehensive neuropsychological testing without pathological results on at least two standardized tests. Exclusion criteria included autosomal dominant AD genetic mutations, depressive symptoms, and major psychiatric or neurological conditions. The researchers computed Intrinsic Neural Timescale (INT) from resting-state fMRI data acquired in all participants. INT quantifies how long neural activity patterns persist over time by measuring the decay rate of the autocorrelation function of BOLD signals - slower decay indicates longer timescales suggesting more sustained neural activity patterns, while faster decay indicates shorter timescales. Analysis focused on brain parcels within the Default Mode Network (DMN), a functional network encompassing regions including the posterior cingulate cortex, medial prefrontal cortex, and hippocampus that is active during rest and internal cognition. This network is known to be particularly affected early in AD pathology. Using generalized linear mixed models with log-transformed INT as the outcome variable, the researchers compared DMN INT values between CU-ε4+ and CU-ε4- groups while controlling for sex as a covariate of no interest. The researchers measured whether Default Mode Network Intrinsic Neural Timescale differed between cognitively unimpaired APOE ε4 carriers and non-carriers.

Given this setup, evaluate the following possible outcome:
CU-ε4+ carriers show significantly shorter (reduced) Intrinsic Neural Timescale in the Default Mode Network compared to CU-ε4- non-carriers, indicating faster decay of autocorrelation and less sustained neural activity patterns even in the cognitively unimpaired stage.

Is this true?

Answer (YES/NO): YES